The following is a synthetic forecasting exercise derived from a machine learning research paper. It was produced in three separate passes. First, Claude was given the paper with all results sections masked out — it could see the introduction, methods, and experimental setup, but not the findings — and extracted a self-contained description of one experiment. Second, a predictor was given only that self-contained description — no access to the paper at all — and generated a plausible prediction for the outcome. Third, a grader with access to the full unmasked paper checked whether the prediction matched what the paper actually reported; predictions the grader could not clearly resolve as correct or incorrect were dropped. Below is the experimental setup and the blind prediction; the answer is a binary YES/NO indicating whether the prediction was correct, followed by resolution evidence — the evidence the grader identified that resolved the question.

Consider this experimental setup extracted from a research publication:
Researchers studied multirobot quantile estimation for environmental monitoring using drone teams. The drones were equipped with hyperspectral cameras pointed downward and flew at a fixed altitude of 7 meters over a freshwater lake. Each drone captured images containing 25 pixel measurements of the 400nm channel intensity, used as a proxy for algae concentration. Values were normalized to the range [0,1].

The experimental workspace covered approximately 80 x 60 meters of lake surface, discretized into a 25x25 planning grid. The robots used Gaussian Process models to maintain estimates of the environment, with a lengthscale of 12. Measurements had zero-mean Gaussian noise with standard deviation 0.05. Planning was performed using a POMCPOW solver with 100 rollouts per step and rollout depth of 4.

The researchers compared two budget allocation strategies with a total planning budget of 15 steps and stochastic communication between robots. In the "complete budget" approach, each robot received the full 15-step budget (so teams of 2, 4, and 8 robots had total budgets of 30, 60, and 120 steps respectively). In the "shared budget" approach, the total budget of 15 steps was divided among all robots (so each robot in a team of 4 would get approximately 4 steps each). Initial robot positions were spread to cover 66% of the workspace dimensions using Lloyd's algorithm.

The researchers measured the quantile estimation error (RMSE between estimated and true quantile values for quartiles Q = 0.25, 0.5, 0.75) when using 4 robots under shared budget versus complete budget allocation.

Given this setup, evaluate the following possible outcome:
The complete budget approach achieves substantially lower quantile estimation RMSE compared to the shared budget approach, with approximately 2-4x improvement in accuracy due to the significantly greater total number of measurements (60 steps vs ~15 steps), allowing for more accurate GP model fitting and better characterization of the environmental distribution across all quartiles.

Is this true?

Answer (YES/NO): NO